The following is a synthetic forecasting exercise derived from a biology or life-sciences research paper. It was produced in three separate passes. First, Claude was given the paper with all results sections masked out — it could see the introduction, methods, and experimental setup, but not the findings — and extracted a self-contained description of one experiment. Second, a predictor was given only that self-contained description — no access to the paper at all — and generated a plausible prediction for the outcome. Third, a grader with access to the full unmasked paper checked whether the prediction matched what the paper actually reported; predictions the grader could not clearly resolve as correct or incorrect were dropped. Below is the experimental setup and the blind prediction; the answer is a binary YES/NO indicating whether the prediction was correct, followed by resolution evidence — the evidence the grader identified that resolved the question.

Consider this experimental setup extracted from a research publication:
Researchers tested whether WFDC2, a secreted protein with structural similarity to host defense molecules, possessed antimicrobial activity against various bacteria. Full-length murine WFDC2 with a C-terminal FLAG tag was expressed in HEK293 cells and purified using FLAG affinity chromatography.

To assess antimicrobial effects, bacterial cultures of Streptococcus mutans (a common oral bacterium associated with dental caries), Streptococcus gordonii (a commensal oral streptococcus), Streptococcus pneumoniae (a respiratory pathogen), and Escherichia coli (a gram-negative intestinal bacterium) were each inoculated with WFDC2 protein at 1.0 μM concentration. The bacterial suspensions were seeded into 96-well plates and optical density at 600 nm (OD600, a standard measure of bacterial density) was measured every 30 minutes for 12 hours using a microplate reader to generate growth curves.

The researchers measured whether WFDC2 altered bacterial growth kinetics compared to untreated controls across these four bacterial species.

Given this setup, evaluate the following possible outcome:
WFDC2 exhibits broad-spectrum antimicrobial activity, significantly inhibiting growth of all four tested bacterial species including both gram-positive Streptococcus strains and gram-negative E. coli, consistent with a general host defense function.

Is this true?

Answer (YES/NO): NO